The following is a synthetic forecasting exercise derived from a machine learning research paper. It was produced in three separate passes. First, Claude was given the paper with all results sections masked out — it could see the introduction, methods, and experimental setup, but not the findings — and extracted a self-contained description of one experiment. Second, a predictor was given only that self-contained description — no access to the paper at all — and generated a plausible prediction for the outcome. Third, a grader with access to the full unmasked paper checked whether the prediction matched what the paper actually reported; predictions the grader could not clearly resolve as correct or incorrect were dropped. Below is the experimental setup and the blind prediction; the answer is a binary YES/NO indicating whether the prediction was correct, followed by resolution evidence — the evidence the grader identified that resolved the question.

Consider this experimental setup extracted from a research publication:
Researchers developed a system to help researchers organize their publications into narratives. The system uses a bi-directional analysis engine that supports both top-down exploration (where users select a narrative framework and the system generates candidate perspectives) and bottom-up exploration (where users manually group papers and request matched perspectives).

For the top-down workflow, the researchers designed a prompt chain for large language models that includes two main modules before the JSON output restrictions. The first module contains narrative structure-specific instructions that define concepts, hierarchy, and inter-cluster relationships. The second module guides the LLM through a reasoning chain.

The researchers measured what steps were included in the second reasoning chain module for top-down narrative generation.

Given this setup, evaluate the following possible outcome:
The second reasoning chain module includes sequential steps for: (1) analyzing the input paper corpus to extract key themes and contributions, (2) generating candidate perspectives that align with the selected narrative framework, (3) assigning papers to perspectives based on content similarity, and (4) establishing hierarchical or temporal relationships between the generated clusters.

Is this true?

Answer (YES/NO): NO